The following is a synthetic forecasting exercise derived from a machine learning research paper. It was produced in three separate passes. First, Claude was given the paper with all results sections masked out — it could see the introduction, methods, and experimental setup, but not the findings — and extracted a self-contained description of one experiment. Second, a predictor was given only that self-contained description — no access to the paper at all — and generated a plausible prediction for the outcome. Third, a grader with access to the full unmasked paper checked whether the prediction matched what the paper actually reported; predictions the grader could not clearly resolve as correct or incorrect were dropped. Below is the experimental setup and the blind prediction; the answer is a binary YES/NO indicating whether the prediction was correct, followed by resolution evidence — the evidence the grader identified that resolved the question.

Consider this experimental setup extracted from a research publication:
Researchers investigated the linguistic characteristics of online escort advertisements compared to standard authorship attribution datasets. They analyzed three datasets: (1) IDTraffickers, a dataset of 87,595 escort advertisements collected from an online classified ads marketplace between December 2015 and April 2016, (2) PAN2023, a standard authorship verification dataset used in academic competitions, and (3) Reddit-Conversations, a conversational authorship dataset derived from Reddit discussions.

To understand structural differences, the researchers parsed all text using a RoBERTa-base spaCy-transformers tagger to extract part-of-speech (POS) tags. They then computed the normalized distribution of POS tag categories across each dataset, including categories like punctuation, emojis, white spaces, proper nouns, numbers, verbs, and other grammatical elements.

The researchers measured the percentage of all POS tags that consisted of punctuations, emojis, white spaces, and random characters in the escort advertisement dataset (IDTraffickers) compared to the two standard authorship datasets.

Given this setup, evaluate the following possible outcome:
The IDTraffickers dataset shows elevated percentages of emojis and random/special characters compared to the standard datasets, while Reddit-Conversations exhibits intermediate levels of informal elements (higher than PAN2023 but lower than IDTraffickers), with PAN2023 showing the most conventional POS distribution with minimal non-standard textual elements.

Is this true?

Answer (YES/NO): NO